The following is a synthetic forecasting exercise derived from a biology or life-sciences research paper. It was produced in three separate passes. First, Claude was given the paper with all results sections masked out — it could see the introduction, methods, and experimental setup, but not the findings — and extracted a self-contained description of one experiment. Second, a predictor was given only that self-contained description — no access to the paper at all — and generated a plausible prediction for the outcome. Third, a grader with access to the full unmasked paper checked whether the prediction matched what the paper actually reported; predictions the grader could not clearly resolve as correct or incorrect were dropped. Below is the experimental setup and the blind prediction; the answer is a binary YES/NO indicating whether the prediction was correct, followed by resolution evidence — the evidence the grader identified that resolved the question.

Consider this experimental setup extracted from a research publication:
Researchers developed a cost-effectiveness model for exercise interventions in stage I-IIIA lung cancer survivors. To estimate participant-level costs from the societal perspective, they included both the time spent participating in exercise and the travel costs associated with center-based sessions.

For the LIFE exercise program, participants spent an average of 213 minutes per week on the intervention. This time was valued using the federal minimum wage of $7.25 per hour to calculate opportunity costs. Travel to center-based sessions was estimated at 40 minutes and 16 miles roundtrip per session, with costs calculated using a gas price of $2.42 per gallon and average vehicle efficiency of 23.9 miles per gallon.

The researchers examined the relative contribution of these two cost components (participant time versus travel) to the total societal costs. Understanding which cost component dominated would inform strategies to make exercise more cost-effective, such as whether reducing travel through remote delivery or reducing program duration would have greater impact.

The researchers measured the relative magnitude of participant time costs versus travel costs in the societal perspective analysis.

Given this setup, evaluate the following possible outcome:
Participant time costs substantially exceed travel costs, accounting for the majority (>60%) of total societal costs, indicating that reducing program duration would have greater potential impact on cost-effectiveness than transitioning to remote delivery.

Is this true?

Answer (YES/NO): NO